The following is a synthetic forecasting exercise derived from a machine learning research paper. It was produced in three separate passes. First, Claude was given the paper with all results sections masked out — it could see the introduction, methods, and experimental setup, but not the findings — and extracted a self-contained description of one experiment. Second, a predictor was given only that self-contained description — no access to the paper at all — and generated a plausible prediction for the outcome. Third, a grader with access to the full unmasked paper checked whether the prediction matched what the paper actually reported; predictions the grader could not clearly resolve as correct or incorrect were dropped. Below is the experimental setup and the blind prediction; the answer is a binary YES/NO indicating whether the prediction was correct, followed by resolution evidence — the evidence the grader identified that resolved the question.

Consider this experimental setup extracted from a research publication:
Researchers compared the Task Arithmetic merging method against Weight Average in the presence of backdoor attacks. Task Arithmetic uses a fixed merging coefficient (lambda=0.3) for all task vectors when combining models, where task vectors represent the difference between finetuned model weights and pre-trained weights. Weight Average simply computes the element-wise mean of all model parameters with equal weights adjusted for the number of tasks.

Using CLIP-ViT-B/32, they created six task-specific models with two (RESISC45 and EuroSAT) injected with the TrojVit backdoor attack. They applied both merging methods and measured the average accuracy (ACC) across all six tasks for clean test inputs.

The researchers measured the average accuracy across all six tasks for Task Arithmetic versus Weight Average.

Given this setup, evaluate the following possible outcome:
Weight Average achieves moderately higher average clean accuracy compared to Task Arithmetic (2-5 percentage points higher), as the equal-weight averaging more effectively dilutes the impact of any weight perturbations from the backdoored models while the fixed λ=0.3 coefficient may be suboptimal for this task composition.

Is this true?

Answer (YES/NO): NO